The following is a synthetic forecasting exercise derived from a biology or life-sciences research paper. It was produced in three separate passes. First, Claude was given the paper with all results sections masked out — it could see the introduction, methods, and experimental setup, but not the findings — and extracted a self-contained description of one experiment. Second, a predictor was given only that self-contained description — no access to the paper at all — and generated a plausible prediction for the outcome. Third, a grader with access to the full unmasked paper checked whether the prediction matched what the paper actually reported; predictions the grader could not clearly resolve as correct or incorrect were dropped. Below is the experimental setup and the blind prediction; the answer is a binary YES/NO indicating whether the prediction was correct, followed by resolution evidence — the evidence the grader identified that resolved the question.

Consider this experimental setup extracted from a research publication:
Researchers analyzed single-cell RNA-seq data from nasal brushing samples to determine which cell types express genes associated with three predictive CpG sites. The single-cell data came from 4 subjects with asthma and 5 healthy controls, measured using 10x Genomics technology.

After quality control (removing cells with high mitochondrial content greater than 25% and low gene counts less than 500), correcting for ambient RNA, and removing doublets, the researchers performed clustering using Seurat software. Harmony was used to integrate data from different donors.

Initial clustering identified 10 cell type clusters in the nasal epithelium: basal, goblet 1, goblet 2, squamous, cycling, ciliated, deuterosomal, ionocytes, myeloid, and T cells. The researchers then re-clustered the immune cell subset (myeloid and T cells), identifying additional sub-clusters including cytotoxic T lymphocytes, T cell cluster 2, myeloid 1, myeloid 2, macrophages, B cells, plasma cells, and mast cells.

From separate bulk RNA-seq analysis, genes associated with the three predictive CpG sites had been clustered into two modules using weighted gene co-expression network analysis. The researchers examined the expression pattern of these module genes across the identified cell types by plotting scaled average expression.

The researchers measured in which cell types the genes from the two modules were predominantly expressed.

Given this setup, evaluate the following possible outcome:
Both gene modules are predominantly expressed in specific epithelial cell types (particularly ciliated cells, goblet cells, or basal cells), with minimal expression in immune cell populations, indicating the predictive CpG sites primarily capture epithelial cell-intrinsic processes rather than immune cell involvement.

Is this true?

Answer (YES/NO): NO